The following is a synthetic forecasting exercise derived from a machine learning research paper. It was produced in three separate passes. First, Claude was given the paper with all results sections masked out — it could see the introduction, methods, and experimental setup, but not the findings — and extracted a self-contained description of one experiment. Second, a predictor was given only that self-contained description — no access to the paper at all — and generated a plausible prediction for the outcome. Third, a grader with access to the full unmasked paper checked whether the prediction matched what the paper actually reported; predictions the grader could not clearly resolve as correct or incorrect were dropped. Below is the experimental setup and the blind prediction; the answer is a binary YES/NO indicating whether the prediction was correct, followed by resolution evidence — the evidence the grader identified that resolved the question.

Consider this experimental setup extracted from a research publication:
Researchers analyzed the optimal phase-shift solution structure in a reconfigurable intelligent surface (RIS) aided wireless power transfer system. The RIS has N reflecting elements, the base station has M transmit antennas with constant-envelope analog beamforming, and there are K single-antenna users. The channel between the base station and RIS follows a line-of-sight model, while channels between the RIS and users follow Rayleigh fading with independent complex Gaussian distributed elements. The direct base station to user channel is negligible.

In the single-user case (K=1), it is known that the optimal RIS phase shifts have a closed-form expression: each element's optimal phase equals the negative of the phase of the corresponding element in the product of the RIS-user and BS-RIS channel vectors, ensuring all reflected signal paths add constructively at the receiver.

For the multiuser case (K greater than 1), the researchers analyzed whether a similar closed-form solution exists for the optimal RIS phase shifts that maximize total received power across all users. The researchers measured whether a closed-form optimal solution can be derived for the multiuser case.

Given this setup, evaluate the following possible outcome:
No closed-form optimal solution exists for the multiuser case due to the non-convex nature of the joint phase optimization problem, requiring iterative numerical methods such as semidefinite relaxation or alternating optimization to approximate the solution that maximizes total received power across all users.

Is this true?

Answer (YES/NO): YES